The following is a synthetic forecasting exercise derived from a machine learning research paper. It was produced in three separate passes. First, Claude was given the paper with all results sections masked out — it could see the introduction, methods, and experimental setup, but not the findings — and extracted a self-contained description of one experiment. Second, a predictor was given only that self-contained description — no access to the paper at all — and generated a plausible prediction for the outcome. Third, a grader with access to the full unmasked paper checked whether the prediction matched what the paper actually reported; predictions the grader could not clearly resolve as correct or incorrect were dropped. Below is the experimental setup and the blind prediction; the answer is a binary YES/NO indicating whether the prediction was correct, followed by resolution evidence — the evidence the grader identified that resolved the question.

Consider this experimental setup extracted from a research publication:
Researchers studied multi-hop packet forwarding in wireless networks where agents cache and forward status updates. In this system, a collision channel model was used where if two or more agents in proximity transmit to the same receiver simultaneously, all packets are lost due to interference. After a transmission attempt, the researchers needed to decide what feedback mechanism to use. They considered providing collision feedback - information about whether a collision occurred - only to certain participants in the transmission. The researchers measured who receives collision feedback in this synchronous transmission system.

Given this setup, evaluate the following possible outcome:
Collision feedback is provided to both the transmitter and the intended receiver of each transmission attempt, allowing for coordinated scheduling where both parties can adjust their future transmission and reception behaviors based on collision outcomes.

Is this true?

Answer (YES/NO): NO